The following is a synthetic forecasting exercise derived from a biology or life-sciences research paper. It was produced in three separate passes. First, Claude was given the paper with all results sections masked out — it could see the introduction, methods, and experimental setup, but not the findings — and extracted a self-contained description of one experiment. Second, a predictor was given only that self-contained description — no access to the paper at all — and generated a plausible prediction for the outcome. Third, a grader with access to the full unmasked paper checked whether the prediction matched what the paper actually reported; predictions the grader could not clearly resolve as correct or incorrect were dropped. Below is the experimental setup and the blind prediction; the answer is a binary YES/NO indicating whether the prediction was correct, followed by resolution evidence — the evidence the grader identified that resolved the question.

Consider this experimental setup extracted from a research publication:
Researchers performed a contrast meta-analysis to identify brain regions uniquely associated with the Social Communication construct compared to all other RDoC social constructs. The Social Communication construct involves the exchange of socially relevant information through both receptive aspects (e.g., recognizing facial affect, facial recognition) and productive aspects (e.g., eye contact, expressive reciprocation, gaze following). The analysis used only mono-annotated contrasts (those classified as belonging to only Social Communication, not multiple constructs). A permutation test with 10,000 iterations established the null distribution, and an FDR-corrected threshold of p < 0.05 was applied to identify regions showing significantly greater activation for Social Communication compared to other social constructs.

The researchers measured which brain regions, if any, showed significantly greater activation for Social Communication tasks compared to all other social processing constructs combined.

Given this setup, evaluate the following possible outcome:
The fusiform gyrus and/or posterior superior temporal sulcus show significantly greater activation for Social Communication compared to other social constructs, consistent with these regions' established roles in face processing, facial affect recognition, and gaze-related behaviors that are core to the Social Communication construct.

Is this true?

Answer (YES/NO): YES